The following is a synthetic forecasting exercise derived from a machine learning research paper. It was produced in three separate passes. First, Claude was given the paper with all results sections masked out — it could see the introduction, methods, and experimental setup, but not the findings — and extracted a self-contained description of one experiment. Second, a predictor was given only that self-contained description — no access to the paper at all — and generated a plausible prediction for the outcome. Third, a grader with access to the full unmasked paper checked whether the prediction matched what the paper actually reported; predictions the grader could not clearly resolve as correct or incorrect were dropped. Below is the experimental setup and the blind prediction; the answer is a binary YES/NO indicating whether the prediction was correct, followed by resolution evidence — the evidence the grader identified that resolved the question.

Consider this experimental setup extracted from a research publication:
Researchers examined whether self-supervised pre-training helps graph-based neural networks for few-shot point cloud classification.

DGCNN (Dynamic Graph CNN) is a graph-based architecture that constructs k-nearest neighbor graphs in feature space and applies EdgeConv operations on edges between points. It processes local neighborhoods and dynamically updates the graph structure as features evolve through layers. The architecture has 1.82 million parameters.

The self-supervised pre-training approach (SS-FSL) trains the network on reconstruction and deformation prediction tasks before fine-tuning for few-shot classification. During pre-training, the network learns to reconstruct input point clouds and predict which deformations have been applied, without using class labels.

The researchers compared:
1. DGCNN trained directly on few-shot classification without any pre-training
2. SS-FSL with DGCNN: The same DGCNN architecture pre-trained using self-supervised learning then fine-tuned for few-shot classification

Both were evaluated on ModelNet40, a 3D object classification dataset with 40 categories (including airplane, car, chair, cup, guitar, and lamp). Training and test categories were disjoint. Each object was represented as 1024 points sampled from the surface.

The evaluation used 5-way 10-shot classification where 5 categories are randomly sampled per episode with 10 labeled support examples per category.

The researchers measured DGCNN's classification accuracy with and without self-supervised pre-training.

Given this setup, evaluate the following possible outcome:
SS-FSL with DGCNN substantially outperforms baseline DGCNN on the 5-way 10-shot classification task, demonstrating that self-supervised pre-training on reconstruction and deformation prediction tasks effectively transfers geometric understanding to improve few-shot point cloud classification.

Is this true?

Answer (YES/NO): YES